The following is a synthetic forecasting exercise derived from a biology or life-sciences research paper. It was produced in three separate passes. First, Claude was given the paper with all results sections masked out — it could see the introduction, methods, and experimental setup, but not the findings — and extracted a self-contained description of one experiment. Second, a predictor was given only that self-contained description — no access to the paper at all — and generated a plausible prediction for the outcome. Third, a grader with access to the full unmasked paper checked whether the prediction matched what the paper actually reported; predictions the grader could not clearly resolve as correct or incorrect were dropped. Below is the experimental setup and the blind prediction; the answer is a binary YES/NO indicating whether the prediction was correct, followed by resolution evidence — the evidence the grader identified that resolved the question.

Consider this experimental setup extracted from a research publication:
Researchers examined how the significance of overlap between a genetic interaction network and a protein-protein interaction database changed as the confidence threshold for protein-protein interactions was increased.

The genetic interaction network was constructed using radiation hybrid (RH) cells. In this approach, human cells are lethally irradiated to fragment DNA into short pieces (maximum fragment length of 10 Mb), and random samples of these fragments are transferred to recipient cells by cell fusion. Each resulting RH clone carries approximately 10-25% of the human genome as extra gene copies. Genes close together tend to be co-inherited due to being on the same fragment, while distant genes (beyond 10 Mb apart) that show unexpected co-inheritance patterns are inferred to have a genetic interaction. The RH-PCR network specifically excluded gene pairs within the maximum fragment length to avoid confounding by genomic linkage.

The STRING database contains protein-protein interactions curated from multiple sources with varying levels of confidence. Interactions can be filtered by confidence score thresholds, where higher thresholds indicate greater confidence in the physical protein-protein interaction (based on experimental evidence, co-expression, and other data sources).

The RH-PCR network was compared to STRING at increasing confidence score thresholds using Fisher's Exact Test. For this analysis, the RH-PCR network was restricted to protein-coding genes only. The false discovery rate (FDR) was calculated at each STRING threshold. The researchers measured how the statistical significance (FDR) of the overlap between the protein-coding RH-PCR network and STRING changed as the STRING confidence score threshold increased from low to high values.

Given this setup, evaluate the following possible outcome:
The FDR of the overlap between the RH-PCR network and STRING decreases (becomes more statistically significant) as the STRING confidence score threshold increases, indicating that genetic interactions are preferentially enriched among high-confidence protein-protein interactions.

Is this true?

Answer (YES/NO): NO